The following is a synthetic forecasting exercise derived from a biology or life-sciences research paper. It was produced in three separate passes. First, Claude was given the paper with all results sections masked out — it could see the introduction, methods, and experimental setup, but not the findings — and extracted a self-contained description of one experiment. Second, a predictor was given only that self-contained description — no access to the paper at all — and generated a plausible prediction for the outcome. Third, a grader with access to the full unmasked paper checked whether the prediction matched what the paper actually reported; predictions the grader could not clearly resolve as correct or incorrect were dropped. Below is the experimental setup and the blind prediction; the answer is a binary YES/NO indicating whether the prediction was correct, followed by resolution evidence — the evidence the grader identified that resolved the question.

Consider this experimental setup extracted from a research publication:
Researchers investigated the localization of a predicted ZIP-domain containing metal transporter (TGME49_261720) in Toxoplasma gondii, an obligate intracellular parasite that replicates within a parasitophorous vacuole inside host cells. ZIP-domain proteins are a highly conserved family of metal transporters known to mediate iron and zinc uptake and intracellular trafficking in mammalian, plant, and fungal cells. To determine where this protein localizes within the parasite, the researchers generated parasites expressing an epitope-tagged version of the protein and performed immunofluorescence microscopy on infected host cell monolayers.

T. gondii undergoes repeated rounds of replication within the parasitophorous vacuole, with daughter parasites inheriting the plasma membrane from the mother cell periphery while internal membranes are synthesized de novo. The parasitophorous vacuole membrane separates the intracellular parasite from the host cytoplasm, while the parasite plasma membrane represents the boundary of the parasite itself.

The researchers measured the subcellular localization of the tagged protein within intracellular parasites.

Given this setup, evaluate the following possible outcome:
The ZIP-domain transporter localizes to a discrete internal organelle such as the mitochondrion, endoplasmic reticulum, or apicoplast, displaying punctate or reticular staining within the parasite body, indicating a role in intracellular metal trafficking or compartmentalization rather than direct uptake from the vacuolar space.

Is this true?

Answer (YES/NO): NO